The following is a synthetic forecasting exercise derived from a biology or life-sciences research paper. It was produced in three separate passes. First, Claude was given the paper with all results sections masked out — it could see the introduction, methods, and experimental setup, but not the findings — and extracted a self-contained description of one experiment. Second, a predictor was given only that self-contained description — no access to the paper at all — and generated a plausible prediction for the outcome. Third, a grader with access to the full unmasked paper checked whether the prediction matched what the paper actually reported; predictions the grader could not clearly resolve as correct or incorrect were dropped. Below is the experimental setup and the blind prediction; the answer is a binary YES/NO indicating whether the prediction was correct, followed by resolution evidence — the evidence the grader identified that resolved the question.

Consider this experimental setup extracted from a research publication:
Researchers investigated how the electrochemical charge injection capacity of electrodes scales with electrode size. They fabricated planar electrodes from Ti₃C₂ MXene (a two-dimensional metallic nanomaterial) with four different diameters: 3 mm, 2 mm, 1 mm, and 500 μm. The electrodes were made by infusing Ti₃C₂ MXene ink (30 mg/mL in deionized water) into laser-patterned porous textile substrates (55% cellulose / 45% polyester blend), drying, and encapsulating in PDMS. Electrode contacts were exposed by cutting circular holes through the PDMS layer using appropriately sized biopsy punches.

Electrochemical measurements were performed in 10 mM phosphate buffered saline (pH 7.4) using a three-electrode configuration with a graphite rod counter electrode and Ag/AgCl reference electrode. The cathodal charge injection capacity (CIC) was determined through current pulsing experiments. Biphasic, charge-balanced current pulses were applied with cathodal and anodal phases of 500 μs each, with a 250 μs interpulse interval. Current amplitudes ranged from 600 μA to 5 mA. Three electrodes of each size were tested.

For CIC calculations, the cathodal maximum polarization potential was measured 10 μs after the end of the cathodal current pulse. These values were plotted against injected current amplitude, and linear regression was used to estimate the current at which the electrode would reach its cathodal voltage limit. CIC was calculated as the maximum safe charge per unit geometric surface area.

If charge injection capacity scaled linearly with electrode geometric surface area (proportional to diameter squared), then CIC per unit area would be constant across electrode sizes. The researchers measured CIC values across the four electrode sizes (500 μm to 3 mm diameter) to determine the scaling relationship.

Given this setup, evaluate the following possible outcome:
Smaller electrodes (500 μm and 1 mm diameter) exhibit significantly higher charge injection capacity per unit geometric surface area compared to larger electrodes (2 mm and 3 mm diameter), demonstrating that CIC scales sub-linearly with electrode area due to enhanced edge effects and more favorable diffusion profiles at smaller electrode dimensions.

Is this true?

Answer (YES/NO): YES